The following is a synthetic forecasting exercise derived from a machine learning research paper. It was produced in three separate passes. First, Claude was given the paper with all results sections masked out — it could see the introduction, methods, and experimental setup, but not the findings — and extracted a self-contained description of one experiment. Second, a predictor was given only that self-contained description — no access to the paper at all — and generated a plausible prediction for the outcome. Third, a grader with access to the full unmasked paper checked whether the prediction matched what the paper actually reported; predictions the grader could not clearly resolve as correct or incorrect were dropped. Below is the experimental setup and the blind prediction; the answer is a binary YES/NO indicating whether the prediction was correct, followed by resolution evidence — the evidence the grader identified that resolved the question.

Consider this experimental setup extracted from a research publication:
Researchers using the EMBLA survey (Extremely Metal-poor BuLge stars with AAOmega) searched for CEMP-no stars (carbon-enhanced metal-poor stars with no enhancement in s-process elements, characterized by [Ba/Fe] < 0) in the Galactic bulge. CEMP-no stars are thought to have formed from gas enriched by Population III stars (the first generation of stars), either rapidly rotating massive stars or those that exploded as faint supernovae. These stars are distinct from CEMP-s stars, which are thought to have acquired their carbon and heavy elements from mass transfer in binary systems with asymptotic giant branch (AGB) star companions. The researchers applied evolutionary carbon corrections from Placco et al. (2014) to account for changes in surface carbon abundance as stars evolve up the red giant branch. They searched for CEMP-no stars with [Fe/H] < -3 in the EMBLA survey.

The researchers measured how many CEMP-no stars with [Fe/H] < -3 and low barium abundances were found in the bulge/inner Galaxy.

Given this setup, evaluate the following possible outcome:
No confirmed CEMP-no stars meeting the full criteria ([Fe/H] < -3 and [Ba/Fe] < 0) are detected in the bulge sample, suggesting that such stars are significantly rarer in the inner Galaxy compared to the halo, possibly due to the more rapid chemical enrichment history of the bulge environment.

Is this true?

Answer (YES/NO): NO